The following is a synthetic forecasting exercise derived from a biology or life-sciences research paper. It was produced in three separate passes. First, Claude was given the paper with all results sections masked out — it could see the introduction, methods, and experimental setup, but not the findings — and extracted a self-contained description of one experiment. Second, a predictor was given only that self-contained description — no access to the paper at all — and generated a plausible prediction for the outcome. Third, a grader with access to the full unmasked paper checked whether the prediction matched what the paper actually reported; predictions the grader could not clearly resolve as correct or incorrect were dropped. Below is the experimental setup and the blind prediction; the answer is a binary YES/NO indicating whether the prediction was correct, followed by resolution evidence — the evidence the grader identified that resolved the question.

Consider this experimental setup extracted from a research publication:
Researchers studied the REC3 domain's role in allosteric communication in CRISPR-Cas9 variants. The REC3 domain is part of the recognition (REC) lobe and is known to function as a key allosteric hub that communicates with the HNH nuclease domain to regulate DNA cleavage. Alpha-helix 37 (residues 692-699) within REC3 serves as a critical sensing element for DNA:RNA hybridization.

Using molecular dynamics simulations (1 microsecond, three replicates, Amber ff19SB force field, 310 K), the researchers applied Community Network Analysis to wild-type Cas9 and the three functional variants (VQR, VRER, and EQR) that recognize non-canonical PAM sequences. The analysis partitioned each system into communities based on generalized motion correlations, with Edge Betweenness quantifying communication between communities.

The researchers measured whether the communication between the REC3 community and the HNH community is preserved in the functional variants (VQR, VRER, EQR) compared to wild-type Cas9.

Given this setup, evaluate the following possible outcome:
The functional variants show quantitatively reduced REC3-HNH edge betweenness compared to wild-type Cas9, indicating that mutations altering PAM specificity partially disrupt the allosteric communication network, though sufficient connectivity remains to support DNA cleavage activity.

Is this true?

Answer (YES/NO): NO